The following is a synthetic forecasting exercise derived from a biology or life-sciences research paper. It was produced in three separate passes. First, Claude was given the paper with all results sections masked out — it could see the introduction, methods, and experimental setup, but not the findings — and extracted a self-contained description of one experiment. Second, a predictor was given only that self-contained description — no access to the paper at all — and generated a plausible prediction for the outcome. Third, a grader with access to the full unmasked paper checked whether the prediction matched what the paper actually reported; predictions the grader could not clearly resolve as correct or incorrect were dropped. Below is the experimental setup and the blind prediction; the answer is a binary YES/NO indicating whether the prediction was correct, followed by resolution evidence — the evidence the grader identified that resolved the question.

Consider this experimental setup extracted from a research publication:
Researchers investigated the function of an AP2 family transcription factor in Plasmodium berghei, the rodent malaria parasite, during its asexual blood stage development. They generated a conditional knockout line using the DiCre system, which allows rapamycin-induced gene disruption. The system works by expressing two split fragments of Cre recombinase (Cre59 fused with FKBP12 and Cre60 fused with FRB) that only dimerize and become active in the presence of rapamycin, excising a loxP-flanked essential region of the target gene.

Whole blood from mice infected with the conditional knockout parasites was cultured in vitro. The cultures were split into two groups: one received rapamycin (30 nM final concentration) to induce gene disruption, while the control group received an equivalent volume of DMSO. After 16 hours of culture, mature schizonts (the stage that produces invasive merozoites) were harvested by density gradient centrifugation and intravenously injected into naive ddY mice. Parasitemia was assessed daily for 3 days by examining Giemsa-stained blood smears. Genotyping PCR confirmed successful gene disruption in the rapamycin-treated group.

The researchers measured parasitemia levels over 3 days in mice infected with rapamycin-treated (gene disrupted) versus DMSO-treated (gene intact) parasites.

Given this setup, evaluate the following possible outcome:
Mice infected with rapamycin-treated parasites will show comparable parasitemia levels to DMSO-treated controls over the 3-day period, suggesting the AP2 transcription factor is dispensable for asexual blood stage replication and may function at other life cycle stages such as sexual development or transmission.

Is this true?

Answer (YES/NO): NO